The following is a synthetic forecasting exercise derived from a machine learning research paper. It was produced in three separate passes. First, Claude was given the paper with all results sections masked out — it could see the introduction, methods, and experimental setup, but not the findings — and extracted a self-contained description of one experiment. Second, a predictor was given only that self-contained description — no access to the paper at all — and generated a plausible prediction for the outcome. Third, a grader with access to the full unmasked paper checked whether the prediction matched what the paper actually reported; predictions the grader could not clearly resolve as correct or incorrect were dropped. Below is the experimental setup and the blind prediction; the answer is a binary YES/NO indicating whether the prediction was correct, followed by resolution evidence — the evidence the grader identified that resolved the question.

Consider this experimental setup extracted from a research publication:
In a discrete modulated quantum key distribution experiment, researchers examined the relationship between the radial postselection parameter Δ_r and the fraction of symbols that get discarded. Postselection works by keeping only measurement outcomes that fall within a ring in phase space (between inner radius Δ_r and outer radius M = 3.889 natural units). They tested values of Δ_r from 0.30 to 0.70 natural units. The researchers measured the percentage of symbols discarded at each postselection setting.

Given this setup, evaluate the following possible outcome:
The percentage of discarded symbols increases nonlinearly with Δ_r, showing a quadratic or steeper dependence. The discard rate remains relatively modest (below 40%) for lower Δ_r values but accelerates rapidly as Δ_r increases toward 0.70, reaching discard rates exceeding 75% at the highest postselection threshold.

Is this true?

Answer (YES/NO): NO